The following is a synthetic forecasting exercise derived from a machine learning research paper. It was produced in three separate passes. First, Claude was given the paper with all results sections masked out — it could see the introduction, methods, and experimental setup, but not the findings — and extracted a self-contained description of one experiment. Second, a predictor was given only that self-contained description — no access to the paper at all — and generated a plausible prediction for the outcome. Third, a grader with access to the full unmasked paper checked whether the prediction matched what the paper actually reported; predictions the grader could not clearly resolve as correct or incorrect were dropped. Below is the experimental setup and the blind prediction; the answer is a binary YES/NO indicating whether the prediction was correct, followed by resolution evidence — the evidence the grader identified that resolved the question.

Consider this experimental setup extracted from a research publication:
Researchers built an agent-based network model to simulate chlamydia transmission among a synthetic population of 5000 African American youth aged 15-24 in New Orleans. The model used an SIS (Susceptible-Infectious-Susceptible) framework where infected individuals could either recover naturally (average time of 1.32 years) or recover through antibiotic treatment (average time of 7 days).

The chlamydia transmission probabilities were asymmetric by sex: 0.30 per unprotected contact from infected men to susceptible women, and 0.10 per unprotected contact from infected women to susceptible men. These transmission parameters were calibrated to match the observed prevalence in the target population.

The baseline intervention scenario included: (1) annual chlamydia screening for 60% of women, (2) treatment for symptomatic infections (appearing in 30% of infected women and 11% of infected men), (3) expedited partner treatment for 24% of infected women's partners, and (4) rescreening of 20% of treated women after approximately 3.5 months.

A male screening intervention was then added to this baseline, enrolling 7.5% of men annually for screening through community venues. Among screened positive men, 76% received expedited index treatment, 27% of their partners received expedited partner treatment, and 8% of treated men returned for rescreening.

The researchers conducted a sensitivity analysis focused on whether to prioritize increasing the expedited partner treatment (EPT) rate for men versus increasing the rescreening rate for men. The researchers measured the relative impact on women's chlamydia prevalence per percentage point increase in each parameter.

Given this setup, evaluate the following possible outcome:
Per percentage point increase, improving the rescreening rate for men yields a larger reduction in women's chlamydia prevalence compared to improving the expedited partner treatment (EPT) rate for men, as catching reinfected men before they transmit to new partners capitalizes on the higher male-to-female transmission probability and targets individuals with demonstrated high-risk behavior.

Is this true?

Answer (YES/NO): NO